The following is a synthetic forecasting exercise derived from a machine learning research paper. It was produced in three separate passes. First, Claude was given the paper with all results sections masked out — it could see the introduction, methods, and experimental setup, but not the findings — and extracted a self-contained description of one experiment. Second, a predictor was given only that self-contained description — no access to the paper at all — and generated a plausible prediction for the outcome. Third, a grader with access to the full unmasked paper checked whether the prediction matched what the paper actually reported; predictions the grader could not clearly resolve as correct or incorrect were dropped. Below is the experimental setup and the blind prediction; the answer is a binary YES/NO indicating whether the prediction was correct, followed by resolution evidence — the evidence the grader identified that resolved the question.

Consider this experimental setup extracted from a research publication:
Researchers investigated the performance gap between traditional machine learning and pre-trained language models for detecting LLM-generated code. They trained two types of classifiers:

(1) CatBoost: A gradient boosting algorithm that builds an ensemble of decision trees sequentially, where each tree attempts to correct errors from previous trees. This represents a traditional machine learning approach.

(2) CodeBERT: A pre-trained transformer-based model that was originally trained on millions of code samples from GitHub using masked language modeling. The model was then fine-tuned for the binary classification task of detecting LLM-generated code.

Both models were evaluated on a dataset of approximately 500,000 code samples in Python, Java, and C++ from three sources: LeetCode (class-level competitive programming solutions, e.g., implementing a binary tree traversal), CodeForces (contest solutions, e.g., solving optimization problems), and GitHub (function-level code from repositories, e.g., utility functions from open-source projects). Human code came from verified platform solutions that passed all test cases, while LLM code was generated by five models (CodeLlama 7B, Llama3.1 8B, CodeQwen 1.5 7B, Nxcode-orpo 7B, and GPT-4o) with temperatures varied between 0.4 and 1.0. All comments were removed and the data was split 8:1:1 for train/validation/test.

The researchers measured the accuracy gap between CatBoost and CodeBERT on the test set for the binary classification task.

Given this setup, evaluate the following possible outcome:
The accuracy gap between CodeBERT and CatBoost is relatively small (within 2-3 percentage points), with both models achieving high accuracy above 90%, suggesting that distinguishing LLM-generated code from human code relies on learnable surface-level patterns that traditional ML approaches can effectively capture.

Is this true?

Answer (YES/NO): NO